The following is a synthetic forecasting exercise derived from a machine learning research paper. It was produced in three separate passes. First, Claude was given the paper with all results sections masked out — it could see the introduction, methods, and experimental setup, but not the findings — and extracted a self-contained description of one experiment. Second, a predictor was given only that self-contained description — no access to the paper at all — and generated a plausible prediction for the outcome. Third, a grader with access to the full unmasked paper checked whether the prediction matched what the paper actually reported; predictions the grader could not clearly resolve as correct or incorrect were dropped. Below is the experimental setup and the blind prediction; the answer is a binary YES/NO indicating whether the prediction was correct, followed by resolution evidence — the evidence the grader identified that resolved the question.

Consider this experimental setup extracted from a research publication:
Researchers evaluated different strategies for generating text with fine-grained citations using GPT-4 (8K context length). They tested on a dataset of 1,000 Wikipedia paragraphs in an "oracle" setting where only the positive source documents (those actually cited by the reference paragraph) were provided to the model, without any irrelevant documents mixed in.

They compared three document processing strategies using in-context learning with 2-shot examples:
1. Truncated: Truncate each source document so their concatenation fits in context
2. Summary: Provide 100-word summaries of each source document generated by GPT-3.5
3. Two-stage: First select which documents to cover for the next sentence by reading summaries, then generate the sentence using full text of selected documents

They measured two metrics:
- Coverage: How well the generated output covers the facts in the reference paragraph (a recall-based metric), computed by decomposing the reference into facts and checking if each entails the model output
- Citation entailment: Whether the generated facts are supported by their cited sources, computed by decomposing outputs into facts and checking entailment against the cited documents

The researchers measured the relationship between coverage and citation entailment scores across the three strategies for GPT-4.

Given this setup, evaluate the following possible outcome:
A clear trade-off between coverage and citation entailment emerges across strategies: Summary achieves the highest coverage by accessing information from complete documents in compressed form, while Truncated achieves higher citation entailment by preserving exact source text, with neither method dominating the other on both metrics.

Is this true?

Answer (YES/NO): NO